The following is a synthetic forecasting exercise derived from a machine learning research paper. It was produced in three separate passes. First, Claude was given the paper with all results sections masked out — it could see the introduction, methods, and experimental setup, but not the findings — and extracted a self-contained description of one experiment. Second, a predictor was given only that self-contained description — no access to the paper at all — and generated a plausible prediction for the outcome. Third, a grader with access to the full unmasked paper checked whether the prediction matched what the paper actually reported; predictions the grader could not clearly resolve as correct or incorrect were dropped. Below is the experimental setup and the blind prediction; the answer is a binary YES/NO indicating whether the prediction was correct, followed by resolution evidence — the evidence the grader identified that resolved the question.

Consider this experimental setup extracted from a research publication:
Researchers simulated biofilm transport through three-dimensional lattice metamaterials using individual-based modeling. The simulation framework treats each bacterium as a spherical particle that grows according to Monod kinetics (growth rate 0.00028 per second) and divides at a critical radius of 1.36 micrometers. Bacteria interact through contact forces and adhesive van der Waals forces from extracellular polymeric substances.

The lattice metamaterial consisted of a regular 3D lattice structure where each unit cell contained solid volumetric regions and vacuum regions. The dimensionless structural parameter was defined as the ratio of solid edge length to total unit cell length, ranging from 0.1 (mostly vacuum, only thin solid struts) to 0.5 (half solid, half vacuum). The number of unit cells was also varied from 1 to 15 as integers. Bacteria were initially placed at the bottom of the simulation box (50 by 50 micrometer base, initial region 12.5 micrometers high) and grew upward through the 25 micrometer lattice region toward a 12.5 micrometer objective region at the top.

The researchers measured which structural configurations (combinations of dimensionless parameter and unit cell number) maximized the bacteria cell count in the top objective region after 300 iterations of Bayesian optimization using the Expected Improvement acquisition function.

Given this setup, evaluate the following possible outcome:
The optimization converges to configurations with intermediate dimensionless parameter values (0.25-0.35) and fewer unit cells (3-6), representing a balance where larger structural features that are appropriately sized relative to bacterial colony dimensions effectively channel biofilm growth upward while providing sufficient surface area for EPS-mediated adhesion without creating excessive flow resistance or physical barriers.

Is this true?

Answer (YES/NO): NO